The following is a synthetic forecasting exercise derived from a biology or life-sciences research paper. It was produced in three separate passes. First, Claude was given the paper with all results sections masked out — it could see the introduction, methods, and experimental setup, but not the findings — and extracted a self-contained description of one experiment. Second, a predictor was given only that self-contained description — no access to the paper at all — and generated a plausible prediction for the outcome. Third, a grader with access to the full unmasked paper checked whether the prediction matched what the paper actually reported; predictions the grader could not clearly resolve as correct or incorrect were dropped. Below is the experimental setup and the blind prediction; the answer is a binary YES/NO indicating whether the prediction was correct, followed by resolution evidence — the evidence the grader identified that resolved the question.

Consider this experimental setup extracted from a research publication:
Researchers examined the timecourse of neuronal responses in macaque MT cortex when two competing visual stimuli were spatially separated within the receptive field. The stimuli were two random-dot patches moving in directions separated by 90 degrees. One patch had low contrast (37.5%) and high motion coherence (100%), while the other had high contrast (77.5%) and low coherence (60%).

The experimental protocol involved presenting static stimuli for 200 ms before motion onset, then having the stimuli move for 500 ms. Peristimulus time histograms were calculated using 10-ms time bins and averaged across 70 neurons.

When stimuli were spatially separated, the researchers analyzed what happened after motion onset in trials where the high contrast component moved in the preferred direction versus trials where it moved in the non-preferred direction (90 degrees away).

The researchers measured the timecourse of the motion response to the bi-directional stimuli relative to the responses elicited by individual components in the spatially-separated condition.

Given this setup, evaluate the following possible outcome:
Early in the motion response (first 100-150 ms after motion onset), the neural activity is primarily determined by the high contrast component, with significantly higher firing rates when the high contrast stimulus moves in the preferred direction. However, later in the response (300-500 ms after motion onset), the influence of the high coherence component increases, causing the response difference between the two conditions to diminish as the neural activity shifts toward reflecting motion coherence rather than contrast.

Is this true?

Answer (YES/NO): NO